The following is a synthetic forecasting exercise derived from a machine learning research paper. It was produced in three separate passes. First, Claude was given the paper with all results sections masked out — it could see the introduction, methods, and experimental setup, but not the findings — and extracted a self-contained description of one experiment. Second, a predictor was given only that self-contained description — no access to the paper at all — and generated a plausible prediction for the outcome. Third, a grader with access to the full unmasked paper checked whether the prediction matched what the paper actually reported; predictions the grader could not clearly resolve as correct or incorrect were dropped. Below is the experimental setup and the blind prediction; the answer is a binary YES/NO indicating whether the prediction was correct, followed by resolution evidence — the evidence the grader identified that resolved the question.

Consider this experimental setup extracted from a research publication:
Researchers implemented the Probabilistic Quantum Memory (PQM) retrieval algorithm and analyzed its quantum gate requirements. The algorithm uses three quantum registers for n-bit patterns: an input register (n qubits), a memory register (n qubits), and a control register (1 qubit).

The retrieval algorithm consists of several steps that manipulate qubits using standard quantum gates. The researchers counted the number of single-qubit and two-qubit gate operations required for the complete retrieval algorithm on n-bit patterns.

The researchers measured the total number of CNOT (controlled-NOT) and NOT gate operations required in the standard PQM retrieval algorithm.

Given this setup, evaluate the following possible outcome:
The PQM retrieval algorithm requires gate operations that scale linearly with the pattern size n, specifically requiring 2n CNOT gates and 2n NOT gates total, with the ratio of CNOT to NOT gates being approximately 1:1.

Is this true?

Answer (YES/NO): YES